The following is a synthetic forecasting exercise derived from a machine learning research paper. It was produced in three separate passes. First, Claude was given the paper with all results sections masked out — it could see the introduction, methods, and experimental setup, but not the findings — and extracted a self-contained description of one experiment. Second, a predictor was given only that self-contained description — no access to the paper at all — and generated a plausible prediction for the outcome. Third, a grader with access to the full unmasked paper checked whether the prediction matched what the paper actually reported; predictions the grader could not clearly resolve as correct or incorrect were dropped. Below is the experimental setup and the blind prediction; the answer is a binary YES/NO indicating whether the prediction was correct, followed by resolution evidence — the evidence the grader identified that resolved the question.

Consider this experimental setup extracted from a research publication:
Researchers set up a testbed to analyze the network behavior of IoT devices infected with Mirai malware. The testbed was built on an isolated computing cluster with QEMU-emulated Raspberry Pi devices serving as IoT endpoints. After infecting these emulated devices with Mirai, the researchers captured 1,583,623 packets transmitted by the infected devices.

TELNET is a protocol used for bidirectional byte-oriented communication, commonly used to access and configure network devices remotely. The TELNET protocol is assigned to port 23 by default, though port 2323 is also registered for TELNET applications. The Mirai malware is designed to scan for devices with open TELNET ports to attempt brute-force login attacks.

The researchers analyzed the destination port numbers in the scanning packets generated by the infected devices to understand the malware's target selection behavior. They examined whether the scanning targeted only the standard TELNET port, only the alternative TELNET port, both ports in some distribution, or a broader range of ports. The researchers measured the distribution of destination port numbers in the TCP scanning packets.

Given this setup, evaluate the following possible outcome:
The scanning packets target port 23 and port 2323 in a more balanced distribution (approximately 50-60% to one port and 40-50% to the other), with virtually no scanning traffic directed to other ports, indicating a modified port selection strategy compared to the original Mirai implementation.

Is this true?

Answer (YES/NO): NO